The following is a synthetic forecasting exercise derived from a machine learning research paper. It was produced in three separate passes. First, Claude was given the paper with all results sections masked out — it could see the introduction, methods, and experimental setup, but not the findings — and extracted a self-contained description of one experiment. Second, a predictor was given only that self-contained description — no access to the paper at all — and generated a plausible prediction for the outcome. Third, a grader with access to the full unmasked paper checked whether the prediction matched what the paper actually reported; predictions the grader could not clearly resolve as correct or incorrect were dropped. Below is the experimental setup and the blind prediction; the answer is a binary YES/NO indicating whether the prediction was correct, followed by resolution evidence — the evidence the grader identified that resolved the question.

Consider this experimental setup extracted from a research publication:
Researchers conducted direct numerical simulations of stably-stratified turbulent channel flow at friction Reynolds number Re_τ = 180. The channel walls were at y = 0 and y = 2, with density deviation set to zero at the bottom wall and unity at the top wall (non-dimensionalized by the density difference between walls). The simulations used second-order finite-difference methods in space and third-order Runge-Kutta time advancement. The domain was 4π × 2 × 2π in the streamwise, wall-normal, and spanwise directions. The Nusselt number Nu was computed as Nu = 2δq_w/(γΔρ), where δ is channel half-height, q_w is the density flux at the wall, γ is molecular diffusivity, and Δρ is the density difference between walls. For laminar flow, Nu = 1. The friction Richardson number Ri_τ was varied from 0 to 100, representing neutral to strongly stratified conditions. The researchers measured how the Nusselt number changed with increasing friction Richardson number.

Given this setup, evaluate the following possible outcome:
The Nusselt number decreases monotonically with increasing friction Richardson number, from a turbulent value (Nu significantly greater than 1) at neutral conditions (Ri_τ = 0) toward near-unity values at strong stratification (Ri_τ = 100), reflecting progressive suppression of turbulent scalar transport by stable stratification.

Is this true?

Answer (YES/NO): NO